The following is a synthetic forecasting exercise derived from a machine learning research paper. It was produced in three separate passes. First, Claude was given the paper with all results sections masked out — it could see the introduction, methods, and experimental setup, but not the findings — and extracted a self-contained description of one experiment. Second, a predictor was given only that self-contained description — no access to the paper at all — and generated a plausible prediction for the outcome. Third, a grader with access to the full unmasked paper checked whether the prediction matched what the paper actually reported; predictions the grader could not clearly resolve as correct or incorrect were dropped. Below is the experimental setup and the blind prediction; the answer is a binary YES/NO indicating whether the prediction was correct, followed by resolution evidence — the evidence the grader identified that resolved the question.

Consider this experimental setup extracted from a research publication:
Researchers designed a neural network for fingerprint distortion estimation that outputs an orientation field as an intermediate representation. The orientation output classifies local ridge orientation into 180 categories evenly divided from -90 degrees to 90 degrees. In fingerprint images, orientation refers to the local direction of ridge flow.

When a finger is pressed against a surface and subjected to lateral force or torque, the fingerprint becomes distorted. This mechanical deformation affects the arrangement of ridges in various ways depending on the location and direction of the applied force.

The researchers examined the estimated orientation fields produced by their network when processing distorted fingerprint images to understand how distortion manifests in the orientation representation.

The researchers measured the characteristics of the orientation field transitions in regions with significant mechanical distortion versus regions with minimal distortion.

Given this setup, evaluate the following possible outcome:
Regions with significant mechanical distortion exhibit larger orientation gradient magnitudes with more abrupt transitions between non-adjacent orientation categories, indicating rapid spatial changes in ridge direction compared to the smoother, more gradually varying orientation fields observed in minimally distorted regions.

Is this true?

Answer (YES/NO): YES